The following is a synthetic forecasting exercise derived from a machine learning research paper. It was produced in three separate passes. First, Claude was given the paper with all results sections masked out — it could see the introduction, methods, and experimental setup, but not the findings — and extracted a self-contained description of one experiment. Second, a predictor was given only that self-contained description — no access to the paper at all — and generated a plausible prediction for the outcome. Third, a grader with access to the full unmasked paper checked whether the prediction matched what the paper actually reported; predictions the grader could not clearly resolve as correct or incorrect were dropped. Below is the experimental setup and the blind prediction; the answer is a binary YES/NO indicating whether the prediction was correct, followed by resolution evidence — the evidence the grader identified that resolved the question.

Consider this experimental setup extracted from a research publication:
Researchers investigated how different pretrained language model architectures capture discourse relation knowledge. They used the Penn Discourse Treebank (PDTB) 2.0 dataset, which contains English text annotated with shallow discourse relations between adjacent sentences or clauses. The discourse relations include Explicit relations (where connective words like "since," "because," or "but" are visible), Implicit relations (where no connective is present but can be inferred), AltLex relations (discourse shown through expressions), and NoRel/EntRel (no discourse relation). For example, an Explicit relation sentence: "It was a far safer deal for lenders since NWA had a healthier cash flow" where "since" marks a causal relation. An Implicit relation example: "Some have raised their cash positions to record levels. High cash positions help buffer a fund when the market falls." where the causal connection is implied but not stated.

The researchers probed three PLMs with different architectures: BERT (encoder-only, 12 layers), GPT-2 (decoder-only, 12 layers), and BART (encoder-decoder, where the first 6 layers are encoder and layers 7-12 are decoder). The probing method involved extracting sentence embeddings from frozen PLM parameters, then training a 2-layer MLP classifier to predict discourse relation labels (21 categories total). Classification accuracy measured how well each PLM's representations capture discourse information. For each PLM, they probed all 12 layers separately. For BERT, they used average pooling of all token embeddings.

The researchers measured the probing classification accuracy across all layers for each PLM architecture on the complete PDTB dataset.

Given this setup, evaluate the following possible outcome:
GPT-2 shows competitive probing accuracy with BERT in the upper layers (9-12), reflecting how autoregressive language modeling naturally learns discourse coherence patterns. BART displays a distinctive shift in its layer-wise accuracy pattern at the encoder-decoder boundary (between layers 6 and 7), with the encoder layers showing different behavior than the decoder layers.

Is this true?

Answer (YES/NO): NO